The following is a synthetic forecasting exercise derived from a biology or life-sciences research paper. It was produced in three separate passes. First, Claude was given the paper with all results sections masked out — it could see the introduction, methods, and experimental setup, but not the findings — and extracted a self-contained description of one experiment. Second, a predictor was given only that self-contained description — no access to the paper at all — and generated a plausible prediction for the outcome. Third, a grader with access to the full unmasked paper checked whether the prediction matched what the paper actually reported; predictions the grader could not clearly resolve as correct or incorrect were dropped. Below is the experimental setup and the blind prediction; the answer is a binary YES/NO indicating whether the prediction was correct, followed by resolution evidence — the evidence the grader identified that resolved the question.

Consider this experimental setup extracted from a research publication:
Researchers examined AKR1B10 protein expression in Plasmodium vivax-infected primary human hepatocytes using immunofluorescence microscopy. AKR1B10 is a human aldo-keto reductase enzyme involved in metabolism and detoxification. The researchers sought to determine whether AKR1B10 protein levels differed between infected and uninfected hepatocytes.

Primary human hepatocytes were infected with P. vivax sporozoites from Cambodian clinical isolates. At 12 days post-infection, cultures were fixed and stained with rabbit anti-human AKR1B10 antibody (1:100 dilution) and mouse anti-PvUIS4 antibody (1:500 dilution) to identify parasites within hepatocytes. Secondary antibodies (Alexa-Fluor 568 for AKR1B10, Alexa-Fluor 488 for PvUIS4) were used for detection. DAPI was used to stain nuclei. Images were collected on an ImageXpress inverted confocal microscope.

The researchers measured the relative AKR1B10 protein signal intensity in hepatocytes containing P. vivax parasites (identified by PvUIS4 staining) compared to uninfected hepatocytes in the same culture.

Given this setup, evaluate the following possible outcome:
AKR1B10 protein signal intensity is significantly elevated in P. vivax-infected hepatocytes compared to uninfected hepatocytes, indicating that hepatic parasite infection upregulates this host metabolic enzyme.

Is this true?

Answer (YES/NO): YES